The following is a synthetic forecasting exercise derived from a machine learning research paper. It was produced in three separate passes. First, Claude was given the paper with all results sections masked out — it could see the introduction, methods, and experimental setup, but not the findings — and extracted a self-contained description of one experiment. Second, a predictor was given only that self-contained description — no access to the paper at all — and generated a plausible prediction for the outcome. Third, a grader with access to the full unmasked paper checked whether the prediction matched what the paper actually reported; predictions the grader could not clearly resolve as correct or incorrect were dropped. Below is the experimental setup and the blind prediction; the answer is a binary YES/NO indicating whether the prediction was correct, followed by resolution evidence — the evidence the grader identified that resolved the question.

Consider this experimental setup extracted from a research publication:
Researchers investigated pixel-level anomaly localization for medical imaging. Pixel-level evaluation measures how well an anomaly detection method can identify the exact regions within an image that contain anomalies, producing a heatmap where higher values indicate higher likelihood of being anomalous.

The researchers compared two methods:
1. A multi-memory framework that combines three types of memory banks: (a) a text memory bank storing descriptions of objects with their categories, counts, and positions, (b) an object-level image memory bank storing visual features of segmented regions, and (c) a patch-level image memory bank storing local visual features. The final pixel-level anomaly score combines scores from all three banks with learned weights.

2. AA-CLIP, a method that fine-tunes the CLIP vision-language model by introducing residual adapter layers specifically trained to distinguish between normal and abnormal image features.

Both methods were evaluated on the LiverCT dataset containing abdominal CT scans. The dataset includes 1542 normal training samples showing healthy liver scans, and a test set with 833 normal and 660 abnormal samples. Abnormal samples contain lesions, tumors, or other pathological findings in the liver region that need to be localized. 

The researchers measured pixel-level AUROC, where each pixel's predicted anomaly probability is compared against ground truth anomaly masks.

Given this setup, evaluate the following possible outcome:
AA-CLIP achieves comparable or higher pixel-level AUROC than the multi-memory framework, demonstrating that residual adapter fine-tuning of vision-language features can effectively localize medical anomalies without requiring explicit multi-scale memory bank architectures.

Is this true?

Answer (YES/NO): YES